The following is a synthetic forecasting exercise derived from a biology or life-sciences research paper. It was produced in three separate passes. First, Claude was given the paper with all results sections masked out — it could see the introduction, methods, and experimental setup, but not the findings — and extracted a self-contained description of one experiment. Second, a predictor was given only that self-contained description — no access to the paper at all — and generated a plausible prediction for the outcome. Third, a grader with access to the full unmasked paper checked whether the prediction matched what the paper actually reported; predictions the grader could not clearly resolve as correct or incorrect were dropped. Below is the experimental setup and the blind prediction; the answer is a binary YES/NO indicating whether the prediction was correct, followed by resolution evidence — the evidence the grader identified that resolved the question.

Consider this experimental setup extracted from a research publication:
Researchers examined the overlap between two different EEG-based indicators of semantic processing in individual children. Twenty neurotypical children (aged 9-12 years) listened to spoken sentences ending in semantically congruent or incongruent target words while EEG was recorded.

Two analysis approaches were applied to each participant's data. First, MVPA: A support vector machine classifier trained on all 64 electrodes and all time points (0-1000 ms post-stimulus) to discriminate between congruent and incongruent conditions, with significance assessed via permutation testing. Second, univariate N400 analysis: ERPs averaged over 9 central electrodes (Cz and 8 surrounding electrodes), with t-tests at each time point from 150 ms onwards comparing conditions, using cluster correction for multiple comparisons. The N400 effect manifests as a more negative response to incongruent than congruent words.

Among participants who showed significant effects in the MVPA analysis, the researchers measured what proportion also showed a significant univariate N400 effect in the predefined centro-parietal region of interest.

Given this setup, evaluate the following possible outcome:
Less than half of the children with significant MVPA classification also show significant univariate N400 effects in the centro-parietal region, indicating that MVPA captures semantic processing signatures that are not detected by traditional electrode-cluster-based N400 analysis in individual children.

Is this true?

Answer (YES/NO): NO